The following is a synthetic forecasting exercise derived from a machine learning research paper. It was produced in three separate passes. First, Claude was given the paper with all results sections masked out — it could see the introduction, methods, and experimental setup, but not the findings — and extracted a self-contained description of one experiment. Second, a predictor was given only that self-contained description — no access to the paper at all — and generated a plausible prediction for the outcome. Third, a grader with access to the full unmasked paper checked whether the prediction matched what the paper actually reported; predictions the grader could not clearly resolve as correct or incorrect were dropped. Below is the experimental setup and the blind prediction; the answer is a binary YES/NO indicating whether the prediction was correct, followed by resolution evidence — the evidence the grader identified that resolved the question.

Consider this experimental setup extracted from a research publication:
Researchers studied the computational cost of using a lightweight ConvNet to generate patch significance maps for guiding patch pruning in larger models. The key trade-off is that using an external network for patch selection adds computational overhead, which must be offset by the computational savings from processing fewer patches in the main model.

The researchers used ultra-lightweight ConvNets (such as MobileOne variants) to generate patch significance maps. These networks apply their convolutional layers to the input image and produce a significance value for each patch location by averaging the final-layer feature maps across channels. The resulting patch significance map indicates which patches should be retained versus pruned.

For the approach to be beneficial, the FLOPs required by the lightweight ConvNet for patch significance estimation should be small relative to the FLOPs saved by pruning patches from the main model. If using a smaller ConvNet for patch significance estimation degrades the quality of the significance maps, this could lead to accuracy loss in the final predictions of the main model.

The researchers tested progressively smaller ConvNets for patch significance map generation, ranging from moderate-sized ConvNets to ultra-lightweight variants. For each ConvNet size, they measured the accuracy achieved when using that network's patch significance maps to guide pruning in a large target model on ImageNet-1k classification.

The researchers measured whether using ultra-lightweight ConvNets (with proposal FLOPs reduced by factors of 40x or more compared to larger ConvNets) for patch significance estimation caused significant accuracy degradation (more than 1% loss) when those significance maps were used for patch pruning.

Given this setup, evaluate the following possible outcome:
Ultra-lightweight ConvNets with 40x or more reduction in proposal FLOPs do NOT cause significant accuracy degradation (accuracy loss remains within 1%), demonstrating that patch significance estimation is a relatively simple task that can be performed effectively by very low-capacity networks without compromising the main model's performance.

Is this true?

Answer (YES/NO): YES